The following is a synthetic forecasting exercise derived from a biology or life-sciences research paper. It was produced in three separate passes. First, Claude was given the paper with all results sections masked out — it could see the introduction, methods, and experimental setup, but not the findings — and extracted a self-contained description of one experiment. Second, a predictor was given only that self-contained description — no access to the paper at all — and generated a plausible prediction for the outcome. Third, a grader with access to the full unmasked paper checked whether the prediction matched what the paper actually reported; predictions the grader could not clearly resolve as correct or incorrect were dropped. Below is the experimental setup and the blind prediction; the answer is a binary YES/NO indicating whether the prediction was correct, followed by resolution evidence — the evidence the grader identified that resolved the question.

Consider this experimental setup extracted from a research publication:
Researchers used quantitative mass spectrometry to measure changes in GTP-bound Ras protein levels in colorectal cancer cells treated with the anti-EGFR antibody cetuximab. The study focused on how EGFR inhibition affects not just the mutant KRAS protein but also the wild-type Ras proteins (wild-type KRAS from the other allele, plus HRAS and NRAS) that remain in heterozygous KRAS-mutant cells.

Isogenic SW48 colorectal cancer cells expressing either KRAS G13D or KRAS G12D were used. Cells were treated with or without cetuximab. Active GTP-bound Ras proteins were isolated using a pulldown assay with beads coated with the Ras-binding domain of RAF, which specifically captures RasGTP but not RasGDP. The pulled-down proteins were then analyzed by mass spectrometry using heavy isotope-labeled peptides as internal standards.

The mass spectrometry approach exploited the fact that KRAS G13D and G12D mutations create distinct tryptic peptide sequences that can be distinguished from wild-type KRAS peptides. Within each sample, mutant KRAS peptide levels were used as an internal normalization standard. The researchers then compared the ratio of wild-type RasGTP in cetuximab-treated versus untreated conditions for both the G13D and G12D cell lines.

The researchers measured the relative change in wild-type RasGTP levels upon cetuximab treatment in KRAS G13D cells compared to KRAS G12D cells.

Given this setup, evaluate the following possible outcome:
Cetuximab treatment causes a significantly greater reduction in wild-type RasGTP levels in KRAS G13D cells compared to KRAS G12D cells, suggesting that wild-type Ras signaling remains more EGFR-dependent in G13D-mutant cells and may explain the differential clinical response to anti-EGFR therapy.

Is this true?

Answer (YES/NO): YES